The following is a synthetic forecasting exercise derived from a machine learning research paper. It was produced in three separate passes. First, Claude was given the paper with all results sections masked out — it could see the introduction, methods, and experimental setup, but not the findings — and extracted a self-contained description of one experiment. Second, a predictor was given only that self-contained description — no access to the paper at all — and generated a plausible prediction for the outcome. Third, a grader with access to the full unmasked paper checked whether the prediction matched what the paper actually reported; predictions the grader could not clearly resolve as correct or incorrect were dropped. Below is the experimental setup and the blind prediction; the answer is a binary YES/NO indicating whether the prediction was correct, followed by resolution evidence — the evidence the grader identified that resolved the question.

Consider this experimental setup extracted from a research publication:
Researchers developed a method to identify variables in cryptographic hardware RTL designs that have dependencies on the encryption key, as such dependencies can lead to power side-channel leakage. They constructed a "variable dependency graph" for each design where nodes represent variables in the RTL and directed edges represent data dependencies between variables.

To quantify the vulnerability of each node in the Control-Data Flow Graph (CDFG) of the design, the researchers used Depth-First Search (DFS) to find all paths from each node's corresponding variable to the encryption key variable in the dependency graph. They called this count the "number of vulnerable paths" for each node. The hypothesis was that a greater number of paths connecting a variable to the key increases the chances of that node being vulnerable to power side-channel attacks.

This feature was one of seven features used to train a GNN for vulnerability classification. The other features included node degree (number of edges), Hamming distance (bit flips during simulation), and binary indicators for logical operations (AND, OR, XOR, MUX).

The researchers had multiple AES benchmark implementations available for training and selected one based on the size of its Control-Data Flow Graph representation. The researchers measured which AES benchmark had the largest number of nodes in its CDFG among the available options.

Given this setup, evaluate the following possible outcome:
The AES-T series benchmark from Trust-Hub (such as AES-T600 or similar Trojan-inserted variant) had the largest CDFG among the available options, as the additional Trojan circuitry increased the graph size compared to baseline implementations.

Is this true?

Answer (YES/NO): NO